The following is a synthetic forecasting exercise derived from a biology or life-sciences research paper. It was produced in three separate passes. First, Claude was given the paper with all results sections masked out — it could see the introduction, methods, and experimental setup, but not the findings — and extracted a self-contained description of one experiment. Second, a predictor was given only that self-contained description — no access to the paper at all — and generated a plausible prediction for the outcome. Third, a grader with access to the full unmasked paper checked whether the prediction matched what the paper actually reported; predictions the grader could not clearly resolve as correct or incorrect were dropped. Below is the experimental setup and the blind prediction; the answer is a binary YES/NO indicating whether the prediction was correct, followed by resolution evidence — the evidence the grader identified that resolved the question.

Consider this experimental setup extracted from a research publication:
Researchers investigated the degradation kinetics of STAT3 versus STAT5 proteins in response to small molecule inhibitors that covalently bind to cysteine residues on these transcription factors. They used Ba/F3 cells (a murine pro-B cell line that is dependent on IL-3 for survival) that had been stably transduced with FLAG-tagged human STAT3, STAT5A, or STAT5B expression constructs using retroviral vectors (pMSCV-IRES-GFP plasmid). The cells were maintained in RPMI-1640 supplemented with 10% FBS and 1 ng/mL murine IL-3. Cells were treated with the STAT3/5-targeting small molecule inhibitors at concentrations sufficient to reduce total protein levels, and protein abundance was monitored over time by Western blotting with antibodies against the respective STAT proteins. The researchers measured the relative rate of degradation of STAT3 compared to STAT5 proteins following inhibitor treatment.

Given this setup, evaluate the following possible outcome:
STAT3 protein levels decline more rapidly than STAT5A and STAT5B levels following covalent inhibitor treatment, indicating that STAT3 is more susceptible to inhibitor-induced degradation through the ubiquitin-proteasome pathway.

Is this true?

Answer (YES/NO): NO